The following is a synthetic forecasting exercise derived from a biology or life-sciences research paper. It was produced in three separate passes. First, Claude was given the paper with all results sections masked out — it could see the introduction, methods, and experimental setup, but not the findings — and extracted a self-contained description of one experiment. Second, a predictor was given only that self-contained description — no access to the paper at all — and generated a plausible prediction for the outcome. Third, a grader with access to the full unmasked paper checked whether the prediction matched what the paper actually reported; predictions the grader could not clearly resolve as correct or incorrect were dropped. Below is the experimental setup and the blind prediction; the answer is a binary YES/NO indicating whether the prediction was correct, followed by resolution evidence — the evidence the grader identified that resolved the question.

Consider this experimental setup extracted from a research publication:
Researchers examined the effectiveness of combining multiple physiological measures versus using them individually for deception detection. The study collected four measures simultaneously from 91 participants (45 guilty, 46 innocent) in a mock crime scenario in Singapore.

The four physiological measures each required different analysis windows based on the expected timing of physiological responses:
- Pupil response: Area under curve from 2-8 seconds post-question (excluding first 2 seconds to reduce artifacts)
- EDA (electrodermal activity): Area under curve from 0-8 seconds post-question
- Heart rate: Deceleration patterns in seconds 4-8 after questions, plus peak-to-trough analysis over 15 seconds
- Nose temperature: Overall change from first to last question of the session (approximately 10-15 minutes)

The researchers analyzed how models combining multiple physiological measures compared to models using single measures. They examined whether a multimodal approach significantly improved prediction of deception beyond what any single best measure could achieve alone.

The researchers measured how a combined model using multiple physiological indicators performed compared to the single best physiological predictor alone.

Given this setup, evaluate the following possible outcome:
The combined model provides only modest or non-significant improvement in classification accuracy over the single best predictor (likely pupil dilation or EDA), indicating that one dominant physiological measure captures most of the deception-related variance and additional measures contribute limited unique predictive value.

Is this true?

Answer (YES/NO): YES